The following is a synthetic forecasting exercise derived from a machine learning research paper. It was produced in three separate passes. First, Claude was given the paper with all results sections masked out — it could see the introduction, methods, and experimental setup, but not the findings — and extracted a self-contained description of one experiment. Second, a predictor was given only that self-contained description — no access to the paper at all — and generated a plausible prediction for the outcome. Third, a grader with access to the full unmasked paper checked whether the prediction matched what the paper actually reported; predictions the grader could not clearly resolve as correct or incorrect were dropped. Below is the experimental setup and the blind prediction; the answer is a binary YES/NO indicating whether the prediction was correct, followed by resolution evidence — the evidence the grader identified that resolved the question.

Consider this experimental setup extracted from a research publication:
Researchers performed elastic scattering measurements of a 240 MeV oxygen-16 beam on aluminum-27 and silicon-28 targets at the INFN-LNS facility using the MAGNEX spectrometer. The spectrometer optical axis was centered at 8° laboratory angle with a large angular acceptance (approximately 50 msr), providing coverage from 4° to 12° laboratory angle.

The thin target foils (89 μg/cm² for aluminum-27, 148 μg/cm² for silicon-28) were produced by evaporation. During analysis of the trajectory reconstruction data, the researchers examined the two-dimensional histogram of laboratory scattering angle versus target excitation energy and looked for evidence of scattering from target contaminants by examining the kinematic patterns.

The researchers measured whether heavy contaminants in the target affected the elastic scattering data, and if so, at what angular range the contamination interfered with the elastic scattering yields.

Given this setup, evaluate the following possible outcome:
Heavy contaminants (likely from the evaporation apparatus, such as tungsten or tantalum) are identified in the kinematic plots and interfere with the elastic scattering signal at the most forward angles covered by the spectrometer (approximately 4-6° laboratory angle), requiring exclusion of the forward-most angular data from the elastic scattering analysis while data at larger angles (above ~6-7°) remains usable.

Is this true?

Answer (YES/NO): NO